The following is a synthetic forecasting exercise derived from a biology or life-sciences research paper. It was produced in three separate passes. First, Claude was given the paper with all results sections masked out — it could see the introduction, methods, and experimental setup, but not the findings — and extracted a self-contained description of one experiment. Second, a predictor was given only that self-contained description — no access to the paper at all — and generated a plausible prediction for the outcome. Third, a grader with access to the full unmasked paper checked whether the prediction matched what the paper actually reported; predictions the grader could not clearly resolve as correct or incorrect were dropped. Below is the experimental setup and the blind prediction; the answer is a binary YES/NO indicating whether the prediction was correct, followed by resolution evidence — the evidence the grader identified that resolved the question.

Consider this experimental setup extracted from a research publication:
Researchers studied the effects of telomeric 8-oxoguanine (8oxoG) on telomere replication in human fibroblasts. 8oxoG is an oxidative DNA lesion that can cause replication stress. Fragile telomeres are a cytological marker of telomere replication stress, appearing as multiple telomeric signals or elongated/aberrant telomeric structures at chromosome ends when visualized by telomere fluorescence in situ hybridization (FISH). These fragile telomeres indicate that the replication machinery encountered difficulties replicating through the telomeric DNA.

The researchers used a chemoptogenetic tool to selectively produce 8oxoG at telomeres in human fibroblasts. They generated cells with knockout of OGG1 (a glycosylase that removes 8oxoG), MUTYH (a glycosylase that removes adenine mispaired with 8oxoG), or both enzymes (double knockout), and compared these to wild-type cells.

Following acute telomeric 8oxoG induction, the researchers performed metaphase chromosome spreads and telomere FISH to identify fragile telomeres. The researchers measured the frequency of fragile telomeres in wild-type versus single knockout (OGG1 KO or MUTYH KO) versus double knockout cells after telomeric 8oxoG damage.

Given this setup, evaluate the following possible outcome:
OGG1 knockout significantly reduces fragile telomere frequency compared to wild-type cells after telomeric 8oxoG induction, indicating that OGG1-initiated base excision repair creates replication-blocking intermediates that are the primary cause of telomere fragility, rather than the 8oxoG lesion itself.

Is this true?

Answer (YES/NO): YES